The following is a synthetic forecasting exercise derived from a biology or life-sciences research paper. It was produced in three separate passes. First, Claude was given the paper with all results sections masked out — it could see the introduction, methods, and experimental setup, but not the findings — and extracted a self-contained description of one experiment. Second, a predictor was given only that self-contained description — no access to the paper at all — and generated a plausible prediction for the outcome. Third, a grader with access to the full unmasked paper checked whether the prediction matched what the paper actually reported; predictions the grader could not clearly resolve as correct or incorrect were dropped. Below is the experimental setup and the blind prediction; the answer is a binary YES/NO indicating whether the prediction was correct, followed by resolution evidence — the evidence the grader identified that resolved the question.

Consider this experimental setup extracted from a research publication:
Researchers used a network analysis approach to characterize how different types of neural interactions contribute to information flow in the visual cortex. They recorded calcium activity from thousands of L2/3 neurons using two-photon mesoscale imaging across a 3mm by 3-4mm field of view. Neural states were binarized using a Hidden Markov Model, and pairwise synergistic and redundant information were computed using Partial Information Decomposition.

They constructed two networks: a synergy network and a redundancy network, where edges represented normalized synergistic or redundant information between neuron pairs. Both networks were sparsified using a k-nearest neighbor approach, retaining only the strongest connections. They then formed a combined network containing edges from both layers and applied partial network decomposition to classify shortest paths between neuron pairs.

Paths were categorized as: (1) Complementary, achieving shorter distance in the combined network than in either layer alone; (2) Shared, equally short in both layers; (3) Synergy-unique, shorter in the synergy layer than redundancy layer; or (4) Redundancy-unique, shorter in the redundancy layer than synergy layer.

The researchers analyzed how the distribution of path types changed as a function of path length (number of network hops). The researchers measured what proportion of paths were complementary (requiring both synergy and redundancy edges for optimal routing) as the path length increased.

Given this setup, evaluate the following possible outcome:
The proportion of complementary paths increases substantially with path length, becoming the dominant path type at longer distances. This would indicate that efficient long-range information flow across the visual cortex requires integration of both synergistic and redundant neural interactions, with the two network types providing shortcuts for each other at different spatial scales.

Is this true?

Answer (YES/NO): YES